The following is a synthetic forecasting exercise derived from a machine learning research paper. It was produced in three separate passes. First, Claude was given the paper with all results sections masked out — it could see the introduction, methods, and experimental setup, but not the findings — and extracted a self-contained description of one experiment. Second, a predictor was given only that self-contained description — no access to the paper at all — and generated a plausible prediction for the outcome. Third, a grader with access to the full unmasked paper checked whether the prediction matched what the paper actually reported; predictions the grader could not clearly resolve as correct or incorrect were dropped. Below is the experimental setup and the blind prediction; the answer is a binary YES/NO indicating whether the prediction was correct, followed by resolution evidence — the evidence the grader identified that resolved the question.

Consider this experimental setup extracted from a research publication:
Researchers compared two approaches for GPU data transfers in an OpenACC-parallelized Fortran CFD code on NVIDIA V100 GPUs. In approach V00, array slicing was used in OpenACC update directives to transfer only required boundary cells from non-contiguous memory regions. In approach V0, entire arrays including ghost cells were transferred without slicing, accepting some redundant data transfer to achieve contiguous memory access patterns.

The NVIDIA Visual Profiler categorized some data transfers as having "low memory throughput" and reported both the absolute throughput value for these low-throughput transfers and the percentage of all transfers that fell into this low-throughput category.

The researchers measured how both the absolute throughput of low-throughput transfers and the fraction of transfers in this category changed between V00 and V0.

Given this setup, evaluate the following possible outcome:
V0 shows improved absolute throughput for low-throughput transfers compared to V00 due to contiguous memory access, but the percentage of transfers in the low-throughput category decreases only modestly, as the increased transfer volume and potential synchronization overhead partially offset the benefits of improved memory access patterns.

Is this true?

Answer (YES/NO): NO